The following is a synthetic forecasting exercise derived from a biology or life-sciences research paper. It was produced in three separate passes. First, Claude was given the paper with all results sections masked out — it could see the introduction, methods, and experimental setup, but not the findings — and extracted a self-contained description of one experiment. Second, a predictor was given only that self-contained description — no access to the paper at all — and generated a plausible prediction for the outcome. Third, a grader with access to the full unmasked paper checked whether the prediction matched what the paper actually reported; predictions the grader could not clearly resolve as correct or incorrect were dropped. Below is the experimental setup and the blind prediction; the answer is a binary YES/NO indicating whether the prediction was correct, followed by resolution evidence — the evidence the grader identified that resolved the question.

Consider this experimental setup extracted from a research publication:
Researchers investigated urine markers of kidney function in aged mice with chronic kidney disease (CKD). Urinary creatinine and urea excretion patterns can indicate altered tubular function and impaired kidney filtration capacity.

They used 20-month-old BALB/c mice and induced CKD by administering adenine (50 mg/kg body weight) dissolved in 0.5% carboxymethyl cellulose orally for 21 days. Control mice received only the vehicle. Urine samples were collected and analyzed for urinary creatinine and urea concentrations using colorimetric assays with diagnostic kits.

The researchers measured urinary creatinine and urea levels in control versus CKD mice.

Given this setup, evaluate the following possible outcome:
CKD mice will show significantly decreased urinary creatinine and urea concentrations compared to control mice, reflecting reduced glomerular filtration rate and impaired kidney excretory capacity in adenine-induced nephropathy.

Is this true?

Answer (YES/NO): YES